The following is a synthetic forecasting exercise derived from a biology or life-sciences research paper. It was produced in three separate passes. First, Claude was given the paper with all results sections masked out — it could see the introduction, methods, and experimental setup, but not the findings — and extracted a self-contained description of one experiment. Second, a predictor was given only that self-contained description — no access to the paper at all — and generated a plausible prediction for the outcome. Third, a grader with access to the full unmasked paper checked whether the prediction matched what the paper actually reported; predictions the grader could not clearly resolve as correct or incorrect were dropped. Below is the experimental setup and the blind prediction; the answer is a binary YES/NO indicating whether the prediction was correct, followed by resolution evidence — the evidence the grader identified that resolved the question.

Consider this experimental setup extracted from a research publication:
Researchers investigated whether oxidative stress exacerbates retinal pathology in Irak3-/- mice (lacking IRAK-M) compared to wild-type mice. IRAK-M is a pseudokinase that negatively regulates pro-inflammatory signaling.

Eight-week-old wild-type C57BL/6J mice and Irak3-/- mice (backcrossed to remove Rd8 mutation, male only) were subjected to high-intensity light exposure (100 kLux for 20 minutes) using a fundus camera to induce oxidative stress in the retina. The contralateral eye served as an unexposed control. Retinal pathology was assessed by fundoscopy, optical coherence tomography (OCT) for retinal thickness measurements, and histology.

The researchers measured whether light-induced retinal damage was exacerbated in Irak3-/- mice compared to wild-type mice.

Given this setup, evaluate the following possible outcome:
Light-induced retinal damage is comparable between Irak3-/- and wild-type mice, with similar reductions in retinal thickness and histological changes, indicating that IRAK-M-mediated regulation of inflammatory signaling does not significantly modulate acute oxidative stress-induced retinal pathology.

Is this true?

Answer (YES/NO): NO